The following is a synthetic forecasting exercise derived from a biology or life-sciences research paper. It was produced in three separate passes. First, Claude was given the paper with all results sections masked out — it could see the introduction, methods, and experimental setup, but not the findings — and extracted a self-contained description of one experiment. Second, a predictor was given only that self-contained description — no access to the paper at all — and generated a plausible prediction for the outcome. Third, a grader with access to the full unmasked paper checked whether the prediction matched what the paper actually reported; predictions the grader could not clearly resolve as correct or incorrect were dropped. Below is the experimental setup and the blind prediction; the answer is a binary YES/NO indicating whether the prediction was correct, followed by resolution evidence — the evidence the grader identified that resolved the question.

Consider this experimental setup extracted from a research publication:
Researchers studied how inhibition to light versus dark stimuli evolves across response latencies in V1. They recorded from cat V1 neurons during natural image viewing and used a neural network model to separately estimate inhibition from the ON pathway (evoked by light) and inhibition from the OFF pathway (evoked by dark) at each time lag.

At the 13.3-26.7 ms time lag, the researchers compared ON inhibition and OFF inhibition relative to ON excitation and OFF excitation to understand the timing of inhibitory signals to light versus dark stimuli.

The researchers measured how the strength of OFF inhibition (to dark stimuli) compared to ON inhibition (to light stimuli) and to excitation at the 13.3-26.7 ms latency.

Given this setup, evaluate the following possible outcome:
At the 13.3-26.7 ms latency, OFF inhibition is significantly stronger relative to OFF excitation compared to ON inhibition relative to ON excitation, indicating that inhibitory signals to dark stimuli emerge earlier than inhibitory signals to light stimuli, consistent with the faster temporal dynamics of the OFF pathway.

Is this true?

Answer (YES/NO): NO